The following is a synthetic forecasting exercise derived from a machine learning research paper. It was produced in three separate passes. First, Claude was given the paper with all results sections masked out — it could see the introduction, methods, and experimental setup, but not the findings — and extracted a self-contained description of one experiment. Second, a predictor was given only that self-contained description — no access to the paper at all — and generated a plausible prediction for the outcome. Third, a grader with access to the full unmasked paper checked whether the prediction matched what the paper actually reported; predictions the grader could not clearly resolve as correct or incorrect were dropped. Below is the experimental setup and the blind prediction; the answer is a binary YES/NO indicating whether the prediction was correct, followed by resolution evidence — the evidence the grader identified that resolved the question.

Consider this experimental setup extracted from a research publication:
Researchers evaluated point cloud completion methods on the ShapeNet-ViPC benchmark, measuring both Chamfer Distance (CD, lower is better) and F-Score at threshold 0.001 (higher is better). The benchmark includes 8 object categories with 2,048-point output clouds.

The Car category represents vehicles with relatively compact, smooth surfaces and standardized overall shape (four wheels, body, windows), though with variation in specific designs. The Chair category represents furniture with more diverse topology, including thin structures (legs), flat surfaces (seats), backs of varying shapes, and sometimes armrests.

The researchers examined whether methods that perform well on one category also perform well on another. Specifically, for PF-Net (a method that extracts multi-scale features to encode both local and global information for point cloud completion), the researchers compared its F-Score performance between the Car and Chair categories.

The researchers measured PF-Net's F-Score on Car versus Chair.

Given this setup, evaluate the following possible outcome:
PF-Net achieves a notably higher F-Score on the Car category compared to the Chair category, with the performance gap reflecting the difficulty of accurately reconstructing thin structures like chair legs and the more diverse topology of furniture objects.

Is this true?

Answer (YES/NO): NO